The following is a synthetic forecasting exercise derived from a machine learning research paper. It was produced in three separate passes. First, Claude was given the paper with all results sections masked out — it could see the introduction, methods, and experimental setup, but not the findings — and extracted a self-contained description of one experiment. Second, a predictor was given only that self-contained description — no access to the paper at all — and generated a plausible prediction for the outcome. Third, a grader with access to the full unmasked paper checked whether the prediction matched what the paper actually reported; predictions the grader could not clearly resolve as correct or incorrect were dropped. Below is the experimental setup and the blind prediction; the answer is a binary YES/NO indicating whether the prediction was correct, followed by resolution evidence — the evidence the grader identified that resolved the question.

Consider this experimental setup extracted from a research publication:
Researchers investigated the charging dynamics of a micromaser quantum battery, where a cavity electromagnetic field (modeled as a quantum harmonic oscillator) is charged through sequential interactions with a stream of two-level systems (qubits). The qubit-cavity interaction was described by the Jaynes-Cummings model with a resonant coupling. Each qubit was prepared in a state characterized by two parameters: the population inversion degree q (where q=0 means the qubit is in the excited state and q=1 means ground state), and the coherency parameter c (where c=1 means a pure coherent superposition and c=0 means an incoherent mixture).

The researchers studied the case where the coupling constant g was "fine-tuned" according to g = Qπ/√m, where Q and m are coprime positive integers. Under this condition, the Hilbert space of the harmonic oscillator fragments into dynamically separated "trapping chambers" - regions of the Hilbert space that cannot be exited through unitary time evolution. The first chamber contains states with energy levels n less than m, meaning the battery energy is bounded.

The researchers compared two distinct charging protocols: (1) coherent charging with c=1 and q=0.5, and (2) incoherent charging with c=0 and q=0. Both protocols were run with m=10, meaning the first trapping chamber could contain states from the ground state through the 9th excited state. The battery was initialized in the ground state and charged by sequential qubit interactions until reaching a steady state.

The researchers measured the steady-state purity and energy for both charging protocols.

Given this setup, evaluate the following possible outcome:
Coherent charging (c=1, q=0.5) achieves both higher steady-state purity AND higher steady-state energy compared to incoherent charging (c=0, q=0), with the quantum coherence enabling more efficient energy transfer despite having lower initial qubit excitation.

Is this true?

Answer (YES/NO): NO